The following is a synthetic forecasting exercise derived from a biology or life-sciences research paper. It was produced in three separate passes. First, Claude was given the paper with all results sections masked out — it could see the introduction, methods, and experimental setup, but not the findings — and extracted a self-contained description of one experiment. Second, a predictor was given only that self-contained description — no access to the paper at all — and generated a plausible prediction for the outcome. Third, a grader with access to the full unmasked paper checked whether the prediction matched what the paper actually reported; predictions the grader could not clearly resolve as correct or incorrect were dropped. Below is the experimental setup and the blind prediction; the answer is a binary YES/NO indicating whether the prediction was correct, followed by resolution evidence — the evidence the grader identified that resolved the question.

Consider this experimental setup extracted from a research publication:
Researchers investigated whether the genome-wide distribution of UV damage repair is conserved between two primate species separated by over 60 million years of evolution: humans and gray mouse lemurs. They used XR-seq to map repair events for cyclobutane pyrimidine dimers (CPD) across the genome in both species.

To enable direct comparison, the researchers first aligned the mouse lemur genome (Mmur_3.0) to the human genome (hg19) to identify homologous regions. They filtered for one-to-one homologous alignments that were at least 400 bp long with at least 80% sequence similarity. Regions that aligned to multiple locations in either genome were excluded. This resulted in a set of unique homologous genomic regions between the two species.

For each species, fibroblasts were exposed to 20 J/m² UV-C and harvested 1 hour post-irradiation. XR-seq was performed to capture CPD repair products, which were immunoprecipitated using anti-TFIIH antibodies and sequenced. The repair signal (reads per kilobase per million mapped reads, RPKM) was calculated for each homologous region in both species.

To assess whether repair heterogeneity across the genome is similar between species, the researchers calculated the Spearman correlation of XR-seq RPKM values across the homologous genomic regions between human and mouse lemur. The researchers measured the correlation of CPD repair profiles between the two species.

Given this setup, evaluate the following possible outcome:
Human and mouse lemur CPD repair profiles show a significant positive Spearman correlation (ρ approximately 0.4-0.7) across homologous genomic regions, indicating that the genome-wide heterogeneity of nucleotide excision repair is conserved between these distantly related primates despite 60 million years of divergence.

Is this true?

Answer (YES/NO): NO